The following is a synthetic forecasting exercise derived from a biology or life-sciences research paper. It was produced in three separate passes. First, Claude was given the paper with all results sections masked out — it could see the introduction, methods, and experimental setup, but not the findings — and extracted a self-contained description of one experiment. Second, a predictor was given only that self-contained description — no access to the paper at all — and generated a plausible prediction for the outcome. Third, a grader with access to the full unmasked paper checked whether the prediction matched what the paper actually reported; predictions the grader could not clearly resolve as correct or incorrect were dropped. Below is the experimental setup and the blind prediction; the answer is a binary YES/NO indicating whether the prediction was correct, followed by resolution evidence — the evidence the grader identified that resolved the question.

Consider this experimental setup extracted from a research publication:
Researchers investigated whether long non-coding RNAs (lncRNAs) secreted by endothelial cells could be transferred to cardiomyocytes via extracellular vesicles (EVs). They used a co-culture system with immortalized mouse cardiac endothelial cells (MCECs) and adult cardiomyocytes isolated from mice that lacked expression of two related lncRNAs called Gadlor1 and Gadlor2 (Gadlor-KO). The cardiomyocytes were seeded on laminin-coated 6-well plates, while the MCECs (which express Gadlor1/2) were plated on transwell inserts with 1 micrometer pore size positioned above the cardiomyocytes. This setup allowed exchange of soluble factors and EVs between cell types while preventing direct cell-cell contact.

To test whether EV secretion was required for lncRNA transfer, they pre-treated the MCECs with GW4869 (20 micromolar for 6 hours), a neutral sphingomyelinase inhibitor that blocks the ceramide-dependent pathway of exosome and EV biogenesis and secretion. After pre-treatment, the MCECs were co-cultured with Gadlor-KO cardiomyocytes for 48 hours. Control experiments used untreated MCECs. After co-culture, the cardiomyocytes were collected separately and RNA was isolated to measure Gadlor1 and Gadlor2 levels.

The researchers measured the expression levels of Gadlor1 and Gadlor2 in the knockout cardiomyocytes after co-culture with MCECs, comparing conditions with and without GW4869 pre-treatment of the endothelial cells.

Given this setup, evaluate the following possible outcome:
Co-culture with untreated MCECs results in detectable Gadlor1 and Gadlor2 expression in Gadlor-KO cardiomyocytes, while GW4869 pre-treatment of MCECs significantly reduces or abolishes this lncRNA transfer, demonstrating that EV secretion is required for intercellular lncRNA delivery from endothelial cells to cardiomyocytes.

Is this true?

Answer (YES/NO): YES